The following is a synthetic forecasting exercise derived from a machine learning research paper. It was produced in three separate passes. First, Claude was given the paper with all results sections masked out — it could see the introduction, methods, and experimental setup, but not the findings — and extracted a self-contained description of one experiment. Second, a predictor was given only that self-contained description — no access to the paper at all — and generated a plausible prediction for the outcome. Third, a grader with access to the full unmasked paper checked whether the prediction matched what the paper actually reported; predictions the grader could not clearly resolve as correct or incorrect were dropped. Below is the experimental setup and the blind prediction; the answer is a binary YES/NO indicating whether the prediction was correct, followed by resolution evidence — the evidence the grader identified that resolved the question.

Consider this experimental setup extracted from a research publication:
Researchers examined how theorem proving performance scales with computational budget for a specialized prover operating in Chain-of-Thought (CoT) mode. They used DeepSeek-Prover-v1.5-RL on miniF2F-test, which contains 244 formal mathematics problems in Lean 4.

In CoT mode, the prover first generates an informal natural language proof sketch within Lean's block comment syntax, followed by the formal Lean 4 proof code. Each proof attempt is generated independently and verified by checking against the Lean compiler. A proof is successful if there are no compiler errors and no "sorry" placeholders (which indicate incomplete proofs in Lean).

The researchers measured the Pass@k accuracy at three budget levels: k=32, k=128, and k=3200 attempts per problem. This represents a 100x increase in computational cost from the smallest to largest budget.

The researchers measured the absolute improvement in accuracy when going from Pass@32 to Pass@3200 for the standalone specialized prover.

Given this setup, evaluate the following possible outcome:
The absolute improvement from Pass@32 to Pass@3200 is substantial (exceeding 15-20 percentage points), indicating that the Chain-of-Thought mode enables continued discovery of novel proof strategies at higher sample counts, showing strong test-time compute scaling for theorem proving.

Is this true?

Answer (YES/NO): NO